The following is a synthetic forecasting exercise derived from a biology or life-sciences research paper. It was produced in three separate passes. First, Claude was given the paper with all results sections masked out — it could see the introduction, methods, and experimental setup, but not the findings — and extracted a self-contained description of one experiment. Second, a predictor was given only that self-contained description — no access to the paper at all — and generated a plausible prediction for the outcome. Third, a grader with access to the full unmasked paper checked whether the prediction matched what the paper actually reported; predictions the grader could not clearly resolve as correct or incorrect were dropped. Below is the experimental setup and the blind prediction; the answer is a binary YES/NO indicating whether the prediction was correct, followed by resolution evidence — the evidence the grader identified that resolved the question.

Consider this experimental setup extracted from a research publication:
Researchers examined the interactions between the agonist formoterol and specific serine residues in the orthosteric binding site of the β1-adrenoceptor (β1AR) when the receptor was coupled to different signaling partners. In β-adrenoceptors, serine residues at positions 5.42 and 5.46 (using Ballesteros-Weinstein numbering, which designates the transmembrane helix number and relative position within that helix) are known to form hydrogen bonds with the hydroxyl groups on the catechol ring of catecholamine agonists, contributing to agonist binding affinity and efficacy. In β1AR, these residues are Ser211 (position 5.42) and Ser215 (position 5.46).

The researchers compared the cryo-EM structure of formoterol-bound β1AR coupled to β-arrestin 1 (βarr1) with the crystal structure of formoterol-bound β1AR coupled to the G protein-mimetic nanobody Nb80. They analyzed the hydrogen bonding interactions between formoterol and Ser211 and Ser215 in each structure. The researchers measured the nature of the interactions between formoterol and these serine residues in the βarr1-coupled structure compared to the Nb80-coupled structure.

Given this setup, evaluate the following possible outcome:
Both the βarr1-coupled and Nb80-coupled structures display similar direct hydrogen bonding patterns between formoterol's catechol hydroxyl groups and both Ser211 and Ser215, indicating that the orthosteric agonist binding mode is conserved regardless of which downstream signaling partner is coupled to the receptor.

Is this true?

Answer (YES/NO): NO